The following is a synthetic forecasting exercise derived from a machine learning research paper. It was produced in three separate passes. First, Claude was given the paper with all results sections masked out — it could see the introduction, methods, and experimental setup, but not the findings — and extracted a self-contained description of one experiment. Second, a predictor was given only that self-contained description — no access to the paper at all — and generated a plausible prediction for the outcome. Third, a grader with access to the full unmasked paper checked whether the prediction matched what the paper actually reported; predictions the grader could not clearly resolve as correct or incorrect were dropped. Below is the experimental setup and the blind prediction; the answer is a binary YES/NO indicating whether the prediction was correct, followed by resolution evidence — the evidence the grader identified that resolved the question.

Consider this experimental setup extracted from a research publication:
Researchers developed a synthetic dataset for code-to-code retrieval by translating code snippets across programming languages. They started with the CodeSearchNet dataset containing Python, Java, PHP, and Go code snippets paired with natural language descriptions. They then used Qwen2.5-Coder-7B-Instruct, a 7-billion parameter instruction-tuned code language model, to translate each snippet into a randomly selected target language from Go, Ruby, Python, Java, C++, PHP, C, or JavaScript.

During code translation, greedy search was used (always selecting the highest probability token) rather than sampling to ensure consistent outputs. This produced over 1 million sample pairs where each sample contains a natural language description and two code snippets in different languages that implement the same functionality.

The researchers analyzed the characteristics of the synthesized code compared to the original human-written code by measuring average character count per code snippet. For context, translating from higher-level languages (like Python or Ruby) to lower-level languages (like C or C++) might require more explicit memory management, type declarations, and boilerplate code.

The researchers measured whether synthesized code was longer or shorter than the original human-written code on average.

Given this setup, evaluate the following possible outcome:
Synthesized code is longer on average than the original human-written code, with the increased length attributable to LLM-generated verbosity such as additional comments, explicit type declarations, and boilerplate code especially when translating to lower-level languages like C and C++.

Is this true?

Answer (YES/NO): NO